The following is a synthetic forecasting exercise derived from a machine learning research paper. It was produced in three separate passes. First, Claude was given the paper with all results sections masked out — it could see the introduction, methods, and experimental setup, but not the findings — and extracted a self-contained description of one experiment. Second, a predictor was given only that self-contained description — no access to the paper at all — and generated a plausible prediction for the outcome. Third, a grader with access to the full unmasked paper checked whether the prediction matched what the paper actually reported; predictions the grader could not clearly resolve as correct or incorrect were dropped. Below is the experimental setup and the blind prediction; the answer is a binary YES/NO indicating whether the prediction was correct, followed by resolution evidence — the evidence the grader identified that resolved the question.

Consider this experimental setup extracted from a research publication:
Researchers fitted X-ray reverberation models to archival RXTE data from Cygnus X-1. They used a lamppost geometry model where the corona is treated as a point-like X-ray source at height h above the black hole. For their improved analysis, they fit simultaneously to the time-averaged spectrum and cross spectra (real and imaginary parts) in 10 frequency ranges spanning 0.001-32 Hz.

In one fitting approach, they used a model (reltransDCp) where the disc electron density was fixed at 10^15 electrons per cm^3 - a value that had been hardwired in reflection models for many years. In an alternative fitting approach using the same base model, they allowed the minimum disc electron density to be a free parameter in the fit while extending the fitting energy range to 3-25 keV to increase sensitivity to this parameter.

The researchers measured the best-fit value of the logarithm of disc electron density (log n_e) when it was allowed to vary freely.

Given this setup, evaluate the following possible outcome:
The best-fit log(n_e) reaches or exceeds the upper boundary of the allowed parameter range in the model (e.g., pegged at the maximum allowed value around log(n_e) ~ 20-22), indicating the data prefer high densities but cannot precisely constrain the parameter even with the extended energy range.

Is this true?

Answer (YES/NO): NO